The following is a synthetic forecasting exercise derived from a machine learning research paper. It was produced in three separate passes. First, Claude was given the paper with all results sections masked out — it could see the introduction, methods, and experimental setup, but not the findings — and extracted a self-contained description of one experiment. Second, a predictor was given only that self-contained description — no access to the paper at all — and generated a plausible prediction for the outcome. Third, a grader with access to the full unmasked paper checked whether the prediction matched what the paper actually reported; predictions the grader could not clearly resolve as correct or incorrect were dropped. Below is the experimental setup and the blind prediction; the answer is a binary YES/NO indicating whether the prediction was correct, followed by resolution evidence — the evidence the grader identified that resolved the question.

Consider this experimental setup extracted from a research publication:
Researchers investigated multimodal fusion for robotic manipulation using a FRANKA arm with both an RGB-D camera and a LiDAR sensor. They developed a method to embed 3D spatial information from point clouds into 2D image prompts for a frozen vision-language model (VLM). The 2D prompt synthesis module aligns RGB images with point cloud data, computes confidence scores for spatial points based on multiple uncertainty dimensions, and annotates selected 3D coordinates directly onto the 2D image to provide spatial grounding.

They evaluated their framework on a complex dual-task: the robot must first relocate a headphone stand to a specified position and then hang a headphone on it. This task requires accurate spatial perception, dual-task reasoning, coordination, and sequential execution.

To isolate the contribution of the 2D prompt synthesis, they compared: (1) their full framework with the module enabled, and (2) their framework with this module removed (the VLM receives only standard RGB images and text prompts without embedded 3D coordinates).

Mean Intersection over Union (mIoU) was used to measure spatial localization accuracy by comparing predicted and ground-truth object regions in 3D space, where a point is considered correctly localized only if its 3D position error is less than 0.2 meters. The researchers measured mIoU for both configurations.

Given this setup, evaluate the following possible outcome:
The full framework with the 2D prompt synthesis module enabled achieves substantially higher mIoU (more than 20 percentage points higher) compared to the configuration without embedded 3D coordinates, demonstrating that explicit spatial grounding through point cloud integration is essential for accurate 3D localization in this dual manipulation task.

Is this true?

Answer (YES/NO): YES